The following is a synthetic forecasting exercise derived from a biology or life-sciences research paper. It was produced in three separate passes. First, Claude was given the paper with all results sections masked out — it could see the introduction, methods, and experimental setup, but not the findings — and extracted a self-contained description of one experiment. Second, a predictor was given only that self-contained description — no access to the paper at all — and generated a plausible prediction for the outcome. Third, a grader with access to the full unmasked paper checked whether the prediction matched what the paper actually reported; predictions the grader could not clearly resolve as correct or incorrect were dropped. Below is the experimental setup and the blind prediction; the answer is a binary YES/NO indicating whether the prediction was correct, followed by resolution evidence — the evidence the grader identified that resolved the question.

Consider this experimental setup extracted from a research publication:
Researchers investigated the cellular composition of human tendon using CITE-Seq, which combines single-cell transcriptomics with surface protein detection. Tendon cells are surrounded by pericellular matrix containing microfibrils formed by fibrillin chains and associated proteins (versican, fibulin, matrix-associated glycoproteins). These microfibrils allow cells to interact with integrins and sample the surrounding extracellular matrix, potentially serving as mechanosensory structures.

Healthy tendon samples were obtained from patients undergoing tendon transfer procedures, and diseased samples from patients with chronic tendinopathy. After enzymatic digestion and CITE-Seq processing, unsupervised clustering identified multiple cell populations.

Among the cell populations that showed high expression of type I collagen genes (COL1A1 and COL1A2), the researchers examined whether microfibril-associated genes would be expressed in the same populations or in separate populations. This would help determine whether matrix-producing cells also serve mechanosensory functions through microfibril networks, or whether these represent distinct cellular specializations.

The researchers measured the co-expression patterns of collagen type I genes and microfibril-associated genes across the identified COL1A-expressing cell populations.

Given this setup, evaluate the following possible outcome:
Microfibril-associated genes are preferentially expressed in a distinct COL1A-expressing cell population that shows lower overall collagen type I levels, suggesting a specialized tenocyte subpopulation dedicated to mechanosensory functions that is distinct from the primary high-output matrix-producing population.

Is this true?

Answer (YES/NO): NO